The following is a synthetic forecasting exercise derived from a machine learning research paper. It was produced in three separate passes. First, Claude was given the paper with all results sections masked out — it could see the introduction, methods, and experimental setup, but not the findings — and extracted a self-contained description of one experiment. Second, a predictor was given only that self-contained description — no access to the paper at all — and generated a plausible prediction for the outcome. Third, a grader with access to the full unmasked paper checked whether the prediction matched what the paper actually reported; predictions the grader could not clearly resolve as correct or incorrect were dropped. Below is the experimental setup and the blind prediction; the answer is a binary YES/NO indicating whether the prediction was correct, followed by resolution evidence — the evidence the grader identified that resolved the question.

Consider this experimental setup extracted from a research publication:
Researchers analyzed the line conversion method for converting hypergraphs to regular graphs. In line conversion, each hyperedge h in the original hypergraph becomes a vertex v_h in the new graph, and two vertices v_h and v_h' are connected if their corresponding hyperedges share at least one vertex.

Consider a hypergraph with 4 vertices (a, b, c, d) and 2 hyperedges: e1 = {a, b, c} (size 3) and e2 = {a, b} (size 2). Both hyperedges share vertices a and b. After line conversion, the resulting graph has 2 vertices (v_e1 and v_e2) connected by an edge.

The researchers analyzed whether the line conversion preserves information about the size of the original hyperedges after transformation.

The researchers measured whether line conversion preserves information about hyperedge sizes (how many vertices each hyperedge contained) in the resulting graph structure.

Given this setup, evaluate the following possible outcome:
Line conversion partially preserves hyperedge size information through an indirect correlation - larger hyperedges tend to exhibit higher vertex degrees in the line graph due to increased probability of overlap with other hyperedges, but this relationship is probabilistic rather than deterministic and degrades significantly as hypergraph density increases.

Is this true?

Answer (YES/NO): NO